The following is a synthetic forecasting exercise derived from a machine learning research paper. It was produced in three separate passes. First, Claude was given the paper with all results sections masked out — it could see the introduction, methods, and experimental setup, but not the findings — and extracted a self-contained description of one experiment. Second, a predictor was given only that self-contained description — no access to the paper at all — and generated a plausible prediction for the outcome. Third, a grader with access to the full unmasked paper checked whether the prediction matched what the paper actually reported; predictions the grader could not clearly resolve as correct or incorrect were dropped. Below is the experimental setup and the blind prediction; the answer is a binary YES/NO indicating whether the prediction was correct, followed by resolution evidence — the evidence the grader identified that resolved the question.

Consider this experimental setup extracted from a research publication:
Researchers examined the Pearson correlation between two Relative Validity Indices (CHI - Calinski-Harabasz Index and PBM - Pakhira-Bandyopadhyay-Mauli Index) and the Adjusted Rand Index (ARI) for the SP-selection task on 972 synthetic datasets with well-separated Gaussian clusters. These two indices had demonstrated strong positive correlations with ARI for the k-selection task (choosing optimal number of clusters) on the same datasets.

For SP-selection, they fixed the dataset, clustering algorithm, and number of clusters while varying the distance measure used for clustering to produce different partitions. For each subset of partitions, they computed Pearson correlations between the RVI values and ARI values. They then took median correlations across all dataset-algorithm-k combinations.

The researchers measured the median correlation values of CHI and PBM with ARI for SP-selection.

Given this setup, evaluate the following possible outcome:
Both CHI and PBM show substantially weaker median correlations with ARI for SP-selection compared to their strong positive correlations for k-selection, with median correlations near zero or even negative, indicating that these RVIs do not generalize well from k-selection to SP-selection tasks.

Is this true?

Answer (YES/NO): YES